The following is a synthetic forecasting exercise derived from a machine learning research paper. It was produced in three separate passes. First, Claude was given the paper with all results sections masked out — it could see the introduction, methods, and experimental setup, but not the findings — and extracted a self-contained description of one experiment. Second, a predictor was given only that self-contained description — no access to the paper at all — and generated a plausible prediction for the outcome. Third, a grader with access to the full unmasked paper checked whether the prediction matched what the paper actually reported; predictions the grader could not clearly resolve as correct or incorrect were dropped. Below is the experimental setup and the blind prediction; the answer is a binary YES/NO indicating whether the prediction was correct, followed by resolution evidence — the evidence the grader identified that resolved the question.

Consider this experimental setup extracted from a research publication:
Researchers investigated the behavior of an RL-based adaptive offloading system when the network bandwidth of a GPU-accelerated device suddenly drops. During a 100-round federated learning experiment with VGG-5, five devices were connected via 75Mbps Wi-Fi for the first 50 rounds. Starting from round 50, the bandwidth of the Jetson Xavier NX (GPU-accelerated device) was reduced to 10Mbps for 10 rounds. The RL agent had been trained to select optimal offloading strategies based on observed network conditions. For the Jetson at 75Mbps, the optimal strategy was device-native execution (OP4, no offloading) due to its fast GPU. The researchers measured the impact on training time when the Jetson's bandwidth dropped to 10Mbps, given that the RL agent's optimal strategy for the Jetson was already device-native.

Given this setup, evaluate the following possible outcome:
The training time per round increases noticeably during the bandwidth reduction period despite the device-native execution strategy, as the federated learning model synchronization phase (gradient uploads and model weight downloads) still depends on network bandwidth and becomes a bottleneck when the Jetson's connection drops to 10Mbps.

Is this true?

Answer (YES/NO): NO